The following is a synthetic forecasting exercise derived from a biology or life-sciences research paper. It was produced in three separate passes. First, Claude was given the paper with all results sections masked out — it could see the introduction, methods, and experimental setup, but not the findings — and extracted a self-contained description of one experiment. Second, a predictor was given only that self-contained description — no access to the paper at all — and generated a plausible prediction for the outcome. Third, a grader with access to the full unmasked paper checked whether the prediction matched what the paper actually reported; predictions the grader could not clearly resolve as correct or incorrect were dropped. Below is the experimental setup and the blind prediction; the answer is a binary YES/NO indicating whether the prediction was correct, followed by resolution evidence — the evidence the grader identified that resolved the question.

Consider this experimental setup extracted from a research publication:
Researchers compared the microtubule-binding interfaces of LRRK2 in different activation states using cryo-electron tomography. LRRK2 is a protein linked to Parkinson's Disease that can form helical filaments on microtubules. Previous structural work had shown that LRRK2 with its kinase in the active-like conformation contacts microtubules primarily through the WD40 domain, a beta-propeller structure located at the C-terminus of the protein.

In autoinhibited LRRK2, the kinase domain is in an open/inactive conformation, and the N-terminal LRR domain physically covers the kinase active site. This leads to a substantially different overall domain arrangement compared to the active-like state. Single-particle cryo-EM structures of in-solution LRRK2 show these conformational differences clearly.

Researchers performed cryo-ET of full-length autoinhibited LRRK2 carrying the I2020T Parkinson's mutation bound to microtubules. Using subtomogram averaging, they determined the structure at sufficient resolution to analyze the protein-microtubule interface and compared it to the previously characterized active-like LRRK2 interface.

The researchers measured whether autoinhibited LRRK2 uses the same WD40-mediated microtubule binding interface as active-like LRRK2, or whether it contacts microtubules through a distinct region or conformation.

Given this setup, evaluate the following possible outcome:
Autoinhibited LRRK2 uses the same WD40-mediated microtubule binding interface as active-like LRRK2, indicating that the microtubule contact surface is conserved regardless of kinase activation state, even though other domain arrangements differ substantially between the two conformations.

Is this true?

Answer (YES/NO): YES